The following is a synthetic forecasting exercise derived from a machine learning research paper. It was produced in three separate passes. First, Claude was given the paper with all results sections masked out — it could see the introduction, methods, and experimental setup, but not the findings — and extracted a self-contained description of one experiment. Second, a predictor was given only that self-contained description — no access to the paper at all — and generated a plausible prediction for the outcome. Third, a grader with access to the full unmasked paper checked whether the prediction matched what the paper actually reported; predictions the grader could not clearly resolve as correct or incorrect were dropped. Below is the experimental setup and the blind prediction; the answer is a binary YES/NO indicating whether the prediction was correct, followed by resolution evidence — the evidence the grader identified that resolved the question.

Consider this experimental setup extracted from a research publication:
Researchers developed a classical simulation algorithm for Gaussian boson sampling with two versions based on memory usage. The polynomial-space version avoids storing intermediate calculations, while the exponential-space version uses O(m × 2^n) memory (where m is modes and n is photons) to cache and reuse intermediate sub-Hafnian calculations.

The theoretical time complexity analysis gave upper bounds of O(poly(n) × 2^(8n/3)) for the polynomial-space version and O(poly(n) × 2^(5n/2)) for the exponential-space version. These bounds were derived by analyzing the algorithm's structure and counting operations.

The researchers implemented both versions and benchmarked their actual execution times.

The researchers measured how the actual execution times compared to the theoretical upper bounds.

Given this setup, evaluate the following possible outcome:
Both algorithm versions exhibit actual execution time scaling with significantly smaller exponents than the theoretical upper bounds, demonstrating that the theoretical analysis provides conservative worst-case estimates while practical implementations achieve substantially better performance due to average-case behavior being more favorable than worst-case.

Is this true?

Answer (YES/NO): YES